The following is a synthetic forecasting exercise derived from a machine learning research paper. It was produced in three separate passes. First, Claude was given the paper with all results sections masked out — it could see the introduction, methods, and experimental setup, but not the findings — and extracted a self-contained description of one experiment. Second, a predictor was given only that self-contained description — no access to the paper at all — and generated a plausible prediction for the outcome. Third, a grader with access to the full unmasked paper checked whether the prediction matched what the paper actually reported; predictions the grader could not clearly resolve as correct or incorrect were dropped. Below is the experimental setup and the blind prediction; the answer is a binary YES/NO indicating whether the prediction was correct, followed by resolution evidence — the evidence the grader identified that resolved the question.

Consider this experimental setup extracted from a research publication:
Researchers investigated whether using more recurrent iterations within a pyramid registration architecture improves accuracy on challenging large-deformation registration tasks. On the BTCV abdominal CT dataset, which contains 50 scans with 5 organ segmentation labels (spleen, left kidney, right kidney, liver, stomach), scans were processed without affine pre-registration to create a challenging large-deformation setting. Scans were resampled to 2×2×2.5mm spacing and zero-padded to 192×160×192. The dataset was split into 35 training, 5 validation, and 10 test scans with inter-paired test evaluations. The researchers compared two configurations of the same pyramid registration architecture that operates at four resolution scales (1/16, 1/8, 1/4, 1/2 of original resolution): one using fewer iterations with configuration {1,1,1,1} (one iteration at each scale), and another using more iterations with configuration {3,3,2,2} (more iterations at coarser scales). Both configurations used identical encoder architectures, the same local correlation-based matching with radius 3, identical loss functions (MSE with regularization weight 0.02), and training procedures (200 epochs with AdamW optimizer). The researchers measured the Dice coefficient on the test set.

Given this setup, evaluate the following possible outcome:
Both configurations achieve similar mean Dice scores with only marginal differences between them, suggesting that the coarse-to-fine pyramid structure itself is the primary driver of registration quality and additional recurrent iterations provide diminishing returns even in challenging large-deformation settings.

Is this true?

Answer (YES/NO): NO